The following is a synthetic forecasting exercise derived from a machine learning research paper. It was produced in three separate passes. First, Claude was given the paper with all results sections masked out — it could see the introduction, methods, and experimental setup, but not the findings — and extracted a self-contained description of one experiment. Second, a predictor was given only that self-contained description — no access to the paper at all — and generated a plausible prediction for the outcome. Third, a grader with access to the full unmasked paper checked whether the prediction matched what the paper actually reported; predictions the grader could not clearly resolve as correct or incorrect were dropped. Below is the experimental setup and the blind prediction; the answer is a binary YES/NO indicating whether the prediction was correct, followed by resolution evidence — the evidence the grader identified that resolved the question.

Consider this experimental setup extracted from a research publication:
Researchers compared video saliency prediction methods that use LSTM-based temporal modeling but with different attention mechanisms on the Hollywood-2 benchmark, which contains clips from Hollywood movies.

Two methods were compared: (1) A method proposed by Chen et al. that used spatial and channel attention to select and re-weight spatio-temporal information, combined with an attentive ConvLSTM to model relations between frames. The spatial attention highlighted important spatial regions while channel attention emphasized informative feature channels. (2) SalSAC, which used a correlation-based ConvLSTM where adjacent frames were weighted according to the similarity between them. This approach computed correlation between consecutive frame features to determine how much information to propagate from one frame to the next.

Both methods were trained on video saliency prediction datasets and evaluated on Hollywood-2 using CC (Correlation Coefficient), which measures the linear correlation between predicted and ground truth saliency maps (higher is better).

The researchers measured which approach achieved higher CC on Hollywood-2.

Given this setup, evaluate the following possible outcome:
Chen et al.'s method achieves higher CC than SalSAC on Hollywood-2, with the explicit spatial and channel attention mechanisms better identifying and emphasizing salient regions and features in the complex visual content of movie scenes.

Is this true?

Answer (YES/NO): NO